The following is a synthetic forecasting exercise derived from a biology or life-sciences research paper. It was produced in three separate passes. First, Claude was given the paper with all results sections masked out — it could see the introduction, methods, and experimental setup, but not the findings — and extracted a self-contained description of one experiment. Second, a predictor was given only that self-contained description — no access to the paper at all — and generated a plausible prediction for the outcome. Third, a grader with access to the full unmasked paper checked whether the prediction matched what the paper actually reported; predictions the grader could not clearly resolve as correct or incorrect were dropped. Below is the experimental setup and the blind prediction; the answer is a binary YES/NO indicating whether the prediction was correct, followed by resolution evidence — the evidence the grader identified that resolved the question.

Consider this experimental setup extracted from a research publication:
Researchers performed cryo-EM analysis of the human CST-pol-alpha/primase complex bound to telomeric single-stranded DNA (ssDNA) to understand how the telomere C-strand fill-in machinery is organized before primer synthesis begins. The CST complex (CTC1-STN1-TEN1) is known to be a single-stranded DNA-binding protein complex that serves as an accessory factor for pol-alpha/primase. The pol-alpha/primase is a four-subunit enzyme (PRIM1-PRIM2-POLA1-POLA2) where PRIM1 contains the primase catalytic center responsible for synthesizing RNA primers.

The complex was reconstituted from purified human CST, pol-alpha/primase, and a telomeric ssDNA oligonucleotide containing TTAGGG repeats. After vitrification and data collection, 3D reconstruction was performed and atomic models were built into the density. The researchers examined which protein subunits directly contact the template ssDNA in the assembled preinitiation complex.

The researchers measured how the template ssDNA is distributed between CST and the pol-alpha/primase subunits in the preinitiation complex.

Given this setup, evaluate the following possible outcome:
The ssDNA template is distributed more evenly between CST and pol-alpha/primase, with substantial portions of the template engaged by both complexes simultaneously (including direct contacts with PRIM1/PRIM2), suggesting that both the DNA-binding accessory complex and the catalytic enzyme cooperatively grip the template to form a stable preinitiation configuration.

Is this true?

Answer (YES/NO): NO